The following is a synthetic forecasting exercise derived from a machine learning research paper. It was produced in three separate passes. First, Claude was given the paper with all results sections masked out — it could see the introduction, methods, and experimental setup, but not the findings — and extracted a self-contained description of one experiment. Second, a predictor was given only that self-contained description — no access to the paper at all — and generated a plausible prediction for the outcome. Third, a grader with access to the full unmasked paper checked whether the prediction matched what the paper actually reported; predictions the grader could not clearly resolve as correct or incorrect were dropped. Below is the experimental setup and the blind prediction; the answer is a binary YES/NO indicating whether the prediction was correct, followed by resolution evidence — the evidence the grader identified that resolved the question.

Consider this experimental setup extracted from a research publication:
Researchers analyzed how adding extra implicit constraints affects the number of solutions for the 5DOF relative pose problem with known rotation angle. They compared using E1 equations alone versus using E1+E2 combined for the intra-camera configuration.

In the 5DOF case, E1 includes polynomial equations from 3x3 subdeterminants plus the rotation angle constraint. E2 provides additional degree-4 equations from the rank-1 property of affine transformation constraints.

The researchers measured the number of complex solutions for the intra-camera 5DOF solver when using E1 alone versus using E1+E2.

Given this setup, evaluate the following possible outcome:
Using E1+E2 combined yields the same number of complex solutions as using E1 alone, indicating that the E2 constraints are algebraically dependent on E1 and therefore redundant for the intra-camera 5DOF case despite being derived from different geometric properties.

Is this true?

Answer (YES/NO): NO